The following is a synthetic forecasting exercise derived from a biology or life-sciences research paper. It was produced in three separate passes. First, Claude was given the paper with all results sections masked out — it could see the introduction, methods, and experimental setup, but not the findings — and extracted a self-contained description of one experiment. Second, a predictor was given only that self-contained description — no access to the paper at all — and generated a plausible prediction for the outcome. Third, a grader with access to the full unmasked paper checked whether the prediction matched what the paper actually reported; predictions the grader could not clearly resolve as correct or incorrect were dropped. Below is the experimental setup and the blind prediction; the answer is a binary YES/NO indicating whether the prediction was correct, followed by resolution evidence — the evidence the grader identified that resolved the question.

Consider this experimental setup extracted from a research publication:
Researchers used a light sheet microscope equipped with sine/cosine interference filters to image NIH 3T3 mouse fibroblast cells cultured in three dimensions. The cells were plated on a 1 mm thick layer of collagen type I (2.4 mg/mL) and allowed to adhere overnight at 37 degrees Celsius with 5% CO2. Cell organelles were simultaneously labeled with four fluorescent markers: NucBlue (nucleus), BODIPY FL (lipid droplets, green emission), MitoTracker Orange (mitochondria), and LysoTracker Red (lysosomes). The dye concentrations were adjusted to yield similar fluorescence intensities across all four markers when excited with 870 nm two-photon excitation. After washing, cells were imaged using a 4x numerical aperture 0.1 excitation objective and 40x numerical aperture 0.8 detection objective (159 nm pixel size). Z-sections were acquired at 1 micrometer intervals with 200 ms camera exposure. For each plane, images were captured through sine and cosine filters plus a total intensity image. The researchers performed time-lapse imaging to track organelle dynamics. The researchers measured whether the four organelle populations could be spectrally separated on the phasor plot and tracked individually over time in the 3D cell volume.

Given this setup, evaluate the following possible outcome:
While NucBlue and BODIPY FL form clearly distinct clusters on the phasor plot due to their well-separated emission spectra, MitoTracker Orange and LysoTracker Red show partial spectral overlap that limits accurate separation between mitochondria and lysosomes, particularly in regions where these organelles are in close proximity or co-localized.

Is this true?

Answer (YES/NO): NO